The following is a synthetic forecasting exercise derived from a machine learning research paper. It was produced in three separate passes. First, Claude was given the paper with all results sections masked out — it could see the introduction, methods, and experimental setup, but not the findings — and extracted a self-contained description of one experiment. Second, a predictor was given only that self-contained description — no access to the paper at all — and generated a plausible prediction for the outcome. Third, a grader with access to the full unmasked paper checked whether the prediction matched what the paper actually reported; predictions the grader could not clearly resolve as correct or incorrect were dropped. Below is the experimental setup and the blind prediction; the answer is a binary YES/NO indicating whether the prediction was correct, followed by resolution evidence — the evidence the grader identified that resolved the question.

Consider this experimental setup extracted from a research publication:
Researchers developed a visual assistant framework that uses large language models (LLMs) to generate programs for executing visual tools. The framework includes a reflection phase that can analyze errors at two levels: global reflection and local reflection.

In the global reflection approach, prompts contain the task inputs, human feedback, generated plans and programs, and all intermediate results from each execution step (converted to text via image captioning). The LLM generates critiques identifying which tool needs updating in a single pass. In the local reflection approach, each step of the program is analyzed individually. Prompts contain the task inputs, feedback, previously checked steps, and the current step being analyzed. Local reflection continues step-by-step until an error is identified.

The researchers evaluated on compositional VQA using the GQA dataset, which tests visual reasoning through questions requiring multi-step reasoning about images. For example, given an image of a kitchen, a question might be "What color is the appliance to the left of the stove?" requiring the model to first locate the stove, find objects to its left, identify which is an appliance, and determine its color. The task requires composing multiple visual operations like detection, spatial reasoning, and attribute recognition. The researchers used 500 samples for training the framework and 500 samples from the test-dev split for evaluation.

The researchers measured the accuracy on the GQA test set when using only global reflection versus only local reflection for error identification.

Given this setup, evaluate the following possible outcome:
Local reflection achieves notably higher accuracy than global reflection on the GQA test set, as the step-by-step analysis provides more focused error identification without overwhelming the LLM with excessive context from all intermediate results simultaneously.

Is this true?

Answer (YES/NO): NO